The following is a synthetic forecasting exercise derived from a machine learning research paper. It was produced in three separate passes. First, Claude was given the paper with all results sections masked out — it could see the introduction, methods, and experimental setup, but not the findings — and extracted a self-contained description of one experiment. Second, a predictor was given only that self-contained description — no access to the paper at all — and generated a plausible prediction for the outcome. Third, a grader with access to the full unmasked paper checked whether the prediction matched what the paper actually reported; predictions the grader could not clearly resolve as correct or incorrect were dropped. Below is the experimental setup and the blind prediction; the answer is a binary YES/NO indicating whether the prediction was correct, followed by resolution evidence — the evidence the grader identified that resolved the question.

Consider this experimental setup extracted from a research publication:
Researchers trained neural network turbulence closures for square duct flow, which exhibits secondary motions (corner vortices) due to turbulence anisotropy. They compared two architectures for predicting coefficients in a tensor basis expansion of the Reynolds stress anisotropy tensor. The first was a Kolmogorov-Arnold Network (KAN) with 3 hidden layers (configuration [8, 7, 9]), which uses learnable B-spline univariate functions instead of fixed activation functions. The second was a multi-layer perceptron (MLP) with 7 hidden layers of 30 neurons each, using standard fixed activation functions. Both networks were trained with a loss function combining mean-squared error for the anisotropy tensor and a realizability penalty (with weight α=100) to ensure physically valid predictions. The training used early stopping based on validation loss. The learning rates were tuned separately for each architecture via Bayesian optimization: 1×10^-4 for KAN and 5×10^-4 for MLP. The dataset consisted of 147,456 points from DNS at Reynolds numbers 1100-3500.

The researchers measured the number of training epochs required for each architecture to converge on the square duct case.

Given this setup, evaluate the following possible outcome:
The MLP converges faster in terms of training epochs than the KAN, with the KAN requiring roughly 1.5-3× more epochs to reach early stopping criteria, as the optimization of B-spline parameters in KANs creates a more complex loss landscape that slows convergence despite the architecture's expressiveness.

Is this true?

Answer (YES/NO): NO